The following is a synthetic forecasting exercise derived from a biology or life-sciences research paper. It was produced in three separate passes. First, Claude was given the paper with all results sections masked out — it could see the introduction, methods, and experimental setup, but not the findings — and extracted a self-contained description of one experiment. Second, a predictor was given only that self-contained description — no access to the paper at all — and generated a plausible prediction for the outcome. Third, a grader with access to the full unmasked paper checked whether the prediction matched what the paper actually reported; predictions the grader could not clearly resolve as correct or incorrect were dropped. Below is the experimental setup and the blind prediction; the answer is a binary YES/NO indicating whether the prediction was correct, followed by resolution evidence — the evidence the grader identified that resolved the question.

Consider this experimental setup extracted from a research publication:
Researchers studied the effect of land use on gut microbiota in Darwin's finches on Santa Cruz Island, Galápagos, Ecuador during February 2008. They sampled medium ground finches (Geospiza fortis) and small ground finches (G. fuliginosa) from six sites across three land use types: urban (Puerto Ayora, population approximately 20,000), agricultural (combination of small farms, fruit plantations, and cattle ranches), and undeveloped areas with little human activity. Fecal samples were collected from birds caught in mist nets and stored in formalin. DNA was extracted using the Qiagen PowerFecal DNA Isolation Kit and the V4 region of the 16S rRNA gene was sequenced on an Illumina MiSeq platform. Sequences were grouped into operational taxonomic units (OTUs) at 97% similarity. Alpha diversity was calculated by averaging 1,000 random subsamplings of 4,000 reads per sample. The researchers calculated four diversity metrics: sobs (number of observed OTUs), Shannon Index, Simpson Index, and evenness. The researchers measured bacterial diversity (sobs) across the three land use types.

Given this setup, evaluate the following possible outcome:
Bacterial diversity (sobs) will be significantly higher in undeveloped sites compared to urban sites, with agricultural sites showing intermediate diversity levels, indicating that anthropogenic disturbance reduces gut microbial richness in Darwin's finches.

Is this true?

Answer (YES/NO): NO